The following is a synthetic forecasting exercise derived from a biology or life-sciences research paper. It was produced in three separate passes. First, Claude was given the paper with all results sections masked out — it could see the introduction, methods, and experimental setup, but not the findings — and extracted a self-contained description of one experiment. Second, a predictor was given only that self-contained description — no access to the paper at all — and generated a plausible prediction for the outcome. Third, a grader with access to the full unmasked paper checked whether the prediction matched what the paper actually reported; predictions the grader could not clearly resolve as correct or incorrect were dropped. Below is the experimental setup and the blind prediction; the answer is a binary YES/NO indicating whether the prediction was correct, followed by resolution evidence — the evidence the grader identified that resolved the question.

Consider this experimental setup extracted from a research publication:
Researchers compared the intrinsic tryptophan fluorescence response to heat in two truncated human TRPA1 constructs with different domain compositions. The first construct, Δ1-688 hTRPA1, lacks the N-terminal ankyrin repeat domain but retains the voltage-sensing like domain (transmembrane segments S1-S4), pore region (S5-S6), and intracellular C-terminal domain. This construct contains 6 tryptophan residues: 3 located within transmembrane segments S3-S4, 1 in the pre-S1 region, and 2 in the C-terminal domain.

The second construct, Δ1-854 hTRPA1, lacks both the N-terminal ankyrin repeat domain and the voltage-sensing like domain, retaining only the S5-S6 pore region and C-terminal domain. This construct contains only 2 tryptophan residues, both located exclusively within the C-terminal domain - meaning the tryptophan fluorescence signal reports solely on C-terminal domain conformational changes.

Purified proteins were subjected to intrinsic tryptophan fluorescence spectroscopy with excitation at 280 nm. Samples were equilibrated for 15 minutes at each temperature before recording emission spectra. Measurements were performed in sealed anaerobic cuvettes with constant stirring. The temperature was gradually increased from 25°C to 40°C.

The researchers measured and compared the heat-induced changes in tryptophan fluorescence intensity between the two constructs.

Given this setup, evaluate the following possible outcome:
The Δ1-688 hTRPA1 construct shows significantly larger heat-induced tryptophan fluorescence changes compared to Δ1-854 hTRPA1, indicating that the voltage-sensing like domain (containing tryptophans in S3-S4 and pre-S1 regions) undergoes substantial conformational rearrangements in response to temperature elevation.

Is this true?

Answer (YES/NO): YES